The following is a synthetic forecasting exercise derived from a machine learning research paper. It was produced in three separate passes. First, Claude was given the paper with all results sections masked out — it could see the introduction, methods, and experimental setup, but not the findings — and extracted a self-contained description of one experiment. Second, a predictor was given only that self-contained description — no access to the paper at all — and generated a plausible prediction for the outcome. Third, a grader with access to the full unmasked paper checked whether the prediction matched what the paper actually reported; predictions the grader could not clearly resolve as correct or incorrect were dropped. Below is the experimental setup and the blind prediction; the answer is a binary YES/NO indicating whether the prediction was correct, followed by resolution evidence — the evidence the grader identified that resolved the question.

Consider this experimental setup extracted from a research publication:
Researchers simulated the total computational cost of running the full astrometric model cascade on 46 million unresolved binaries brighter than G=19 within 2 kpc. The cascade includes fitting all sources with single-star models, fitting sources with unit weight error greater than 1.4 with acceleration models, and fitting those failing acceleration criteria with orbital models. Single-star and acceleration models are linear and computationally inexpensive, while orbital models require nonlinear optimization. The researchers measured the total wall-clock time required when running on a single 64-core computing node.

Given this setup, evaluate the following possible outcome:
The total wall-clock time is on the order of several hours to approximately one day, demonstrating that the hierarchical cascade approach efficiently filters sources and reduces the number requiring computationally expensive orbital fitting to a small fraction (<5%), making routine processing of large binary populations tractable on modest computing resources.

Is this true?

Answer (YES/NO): NO